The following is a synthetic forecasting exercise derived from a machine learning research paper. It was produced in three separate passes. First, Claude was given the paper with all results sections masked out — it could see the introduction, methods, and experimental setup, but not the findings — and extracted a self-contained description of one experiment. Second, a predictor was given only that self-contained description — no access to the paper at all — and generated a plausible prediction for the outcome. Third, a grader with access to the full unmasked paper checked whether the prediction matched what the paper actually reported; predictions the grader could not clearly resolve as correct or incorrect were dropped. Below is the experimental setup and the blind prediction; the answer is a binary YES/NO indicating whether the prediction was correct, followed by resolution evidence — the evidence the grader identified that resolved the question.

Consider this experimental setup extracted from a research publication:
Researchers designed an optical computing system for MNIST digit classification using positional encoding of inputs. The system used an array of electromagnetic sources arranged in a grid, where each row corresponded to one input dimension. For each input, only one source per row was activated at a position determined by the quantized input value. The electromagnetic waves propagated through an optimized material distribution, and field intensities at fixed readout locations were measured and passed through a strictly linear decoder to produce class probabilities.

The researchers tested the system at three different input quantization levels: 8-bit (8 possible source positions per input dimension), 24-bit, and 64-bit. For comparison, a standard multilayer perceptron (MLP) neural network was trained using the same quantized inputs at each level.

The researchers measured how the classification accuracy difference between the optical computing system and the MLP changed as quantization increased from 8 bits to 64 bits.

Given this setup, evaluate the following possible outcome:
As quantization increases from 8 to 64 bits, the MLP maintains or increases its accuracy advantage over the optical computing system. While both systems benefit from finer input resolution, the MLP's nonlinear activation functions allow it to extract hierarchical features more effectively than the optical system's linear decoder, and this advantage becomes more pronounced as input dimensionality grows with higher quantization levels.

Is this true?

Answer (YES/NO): NO